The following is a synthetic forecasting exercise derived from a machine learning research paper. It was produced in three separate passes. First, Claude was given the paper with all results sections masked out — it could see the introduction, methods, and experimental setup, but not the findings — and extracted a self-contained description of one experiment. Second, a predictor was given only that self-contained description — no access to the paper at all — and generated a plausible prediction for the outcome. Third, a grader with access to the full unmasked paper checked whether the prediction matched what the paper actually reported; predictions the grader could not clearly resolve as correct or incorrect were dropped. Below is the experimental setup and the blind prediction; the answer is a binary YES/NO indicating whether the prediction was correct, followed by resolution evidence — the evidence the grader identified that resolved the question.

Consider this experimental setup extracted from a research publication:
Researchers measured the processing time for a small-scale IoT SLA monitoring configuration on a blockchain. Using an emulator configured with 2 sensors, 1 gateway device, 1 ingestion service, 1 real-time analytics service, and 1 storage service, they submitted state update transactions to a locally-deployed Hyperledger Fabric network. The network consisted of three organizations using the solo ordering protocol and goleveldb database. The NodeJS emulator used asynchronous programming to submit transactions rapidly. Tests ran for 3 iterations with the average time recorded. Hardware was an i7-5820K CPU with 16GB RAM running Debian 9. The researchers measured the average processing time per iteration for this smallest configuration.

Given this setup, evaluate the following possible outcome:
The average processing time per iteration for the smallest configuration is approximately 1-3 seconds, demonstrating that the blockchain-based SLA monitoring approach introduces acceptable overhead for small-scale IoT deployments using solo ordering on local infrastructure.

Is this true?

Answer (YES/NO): YES